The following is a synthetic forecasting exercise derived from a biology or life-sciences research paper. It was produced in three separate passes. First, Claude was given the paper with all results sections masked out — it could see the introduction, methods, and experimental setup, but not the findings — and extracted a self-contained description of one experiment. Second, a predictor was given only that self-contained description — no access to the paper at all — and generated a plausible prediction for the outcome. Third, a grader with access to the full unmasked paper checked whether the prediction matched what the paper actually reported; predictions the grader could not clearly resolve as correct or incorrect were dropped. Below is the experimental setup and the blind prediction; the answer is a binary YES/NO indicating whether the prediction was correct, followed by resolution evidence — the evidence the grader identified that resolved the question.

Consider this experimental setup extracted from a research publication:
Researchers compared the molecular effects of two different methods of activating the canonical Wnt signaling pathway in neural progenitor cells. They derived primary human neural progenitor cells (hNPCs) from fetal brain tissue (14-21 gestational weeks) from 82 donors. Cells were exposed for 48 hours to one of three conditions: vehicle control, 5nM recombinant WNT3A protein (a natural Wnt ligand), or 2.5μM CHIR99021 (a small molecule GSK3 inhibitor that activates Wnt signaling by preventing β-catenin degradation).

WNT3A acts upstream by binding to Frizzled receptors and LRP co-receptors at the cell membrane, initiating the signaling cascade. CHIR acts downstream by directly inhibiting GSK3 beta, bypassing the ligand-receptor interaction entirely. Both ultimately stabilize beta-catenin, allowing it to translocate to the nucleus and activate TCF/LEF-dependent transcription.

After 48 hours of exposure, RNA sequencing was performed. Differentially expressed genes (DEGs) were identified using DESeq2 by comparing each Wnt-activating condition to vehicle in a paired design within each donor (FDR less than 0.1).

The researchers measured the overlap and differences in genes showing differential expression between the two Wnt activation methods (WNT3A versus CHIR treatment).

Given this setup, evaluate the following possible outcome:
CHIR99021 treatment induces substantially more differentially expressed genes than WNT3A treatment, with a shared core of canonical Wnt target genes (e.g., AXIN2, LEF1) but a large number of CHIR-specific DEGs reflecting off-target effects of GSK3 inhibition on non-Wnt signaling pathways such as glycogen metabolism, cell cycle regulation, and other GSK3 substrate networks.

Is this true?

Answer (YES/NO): NO